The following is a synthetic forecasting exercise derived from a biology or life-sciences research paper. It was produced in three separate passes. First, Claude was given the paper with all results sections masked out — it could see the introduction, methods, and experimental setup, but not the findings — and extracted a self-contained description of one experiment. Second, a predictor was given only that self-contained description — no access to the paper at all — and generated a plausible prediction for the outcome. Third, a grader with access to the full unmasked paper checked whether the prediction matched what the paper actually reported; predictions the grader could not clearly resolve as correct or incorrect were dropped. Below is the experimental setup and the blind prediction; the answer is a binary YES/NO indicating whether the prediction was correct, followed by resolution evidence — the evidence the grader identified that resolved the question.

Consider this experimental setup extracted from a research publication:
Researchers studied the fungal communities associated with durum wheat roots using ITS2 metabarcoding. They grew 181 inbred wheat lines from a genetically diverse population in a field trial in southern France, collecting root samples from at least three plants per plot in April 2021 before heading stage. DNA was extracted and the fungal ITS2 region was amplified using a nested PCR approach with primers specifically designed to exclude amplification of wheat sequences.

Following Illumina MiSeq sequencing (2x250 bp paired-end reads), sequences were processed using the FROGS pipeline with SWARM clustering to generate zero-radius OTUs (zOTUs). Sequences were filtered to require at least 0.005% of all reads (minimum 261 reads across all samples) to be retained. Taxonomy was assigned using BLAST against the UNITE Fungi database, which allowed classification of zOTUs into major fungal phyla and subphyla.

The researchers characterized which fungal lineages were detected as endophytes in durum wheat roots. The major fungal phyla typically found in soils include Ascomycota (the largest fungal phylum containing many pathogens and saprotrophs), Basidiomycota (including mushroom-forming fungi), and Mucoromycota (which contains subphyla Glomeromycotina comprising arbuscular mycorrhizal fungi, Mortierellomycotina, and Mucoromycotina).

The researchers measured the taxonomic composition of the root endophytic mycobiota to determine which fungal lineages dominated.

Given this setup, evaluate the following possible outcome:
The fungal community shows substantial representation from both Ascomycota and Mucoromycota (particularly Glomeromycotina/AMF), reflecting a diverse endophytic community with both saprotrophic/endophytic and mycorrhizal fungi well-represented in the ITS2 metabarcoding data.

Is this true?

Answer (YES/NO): NO